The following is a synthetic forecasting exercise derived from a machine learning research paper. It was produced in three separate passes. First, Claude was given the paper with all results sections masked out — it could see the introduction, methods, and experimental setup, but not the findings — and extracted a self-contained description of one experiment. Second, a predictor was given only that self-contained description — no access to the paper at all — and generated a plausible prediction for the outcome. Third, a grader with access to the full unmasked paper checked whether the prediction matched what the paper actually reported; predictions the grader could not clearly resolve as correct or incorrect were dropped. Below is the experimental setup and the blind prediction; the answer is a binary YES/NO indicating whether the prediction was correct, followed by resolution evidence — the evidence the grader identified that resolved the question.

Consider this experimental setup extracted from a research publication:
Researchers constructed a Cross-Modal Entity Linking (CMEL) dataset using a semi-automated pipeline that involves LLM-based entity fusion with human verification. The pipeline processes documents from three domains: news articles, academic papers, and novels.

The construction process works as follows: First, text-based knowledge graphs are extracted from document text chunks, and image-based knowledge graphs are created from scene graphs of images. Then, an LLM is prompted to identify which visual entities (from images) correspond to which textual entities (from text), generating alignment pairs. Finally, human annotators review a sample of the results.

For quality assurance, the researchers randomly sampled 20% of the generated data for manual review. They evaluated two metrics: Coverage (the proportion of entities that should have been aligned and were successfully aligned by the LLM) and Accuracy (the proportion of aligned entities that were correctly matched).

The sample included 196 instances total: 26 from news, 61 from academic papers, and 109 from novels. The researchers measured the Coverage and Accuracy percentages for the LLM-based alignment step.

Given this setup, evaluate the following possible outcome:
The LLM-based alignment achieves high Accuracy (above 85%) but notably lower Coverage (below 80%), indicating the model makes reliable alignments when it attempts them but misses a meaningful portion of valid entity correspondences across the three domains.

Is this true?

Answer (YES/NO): NO